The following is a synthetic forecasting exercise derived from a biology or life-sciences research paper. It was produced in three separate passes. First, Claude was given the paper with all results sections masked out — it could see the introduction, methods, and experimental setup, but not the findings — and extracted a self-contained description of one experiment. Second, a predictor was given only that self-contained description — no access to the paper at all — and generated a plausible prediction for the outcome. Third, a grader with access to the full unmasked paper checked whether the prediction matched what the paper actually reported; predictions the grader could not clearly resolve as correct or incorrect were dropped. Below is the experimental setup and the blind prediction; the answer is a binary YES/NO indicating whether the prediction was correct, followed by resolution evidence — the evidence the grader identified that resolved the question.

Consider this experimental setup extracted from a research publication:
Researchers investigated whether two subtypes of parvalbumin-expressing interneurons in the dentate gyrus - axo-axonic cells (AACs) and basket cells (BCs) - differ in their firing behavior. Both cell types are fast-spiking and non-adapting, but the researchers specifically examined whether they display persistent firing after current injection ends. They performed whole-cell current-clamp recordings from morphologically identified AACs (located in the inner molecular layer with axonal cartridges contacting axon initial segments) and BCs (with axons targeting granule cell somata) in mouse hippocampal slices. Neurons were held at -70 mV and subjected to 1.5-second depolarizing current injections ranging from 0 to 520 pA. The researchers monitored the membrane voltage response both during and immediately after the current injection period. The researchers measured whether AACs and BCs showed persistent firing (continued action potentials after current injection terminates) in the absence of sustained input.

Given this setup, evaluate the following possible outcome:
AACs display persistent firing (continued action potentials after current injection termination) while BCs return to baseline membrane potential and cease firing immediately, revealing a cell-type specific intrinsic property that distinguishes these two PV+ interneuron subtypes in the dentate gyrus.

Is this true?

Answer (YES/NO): NO